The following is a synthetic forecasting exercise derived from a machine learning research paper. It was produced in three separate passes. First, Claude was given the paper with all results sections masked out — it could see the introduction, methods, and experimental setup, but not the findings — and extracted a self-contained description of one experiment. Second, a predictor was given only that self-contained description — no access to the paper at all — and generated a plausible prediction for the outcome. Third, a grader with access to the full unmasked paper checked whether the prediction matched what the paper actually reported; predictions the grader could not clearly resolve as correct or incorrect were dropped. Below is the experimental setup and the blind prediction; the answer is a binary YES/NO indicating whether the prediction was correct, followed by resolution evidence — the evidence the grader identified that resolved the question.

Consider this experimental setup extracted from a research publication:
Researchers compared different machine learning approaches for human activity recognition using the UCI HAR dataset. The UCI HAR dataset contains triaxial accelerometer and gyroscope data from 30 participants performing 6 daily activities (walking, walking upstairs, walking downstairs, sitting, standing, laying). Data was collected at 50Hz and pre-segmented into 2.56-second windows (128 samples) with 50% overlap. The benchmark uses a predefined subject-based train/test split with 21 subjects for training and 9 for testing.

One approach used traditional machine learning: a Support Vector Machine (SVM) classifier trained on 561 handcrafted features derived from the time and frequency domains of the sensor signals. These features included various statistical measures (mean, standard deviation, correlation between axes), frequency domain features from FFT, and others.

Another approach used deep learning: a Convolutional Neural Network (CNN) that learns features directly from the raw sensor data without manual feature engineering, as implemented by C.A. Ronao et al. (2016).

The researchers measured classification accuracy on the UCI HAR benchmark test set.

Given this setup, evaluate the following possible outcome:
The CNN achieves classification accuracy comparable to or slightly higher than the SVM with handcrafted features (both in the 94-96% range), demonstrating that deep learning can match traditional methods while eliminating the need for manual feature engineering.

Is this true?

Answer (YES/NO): NO